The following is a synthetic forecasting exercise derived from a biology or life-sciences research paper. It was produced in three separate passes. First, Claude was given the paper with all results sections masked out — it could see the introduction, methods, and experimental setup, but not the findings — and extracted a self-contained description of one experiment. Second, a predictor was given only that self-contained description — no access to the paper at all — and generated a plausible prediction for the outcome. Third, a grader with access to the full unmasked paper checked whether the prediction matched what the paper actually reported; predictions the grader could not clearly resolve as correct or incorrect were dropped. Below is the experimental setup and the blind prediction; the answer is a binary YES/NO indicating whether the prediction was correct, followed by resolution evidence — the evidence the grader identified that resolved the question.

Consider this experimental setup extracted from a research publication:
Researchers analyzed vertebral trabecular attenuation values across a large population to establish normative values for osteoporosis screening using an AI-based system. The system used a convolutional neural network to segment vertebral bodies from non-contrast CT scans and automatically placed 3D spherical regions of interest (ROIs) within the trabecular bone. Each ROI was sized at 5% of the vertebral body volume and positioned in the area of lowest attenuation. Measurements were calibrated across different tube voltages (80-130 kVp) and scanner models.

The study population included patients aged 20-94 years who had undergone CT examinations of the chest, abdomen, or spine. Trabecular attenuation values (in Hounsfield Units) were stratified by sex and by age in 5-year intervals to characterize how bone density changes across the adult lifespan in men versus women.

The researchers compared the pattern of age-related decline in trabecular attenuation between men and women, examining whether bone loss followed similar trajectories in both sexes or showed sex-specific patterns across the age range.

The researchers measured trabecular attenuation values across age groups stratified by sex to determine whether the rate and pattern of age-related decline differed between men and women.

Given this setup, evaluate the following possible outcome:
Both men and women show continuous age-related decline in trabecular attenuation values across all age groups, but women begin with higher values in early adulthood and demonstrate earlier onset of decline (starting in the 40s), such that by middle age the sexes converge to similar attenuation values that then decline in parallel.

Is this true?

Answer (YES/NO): NO